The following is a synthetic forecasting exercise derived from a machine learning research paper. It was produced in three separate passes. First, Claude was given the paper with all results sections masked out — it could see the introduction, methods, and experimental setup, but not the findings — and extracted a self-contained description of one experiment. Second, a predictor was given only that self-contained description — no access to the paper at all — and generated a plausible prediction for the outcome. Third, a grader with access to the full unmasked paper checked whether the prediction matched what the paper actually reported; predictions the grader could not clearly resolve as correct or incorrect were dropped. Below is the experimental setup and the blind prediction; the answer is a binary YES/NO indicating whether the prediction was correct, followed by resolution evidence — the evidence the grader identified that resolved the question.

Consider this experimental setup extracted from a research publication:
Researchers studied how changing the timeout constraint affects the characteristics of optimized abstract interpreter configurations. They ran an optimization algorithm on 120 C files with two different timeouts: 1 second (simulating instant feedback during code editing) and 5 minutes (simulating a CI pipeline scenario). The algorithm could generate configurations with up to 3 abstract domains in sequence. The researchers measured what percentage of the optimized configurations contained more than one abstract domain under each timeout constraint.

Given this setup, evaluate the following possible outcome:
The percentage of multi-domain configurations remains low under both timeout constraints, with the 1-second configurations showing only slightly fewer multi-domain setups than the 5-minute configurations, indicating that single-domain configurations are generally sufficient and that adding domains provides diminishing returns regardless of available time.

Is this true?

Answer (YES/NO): NO